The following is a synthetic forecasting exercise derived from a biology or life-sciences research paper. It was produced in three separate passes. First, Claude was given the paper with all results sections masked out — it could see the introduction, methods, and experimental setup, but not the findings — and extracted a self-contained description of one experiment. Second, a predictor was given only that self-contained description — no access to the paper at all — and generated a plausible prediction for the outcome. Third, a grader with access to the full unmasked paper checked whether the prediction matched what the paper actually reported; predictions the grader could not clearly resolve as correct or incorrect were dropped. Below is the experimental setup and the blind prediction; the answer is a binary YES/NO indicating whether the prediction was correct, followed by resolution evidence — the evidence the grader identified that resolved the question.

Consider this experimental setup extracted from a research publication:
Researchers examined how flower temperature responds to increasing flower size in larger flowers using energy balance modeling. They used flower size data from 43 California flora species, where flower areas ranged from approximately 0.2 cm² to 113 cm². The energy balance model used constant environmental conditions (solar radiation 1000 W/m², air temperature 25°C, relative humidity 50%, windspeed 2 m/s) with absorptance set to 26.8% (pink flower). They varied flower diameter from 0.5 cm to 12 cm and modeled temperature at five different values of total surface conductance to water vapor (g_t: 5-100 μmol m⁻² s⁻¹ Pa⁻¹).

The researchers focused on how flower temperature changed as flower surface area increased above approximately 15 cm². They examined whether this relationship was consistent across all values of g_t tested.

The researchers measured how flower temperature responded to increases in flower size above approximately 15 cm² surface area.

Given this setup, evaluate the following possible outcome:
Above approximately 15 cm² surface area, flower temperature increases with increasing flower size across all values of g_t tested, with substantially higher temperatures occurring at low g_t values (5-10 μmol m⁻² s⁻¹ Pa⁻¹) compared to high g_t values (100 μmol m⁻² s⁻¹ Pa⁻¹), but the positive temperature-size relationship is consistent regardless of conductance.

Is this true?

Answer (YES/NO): YES